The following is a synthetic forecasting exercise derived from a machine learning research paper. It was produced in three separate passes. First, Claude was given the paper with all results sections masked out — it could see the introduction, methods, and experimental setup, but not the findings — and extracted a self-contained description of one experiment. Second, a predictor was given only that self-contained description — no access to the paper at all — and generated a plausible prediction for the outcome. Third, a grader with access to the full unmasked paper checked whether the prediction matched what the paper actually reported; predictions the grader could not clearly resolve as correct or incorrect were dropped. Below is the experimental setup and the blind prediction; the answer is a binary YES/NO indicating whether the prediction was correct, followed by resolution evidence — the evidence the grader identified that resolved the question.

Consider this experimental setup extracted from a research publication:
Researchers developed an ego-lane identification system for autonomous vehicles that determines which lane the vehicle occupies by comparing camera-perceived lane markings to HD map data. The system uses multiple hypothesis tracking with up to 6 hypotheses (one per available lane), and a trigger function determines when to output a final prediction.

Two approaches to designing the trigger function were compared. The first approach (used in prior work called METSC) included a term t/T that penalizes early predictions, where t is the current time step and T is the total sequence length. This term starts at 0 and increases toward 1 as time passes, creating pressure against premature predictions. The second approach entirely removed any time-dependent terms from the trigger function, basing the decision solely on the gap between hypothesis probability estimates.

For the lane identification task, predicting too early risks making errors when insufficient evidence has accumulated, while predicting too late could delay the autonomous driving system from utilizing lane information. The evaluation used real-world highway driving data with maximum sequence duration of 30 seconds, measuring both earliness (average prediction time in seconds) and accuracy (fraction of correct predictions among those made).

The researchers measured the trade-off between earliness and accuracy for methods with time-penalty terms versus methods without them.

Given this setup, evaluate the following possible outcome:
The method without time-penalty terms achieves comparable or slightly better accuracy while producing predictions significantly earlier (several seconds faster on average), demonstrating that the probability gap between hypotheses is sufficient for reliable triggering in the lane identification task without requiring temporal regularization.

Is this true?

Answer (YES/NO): YES